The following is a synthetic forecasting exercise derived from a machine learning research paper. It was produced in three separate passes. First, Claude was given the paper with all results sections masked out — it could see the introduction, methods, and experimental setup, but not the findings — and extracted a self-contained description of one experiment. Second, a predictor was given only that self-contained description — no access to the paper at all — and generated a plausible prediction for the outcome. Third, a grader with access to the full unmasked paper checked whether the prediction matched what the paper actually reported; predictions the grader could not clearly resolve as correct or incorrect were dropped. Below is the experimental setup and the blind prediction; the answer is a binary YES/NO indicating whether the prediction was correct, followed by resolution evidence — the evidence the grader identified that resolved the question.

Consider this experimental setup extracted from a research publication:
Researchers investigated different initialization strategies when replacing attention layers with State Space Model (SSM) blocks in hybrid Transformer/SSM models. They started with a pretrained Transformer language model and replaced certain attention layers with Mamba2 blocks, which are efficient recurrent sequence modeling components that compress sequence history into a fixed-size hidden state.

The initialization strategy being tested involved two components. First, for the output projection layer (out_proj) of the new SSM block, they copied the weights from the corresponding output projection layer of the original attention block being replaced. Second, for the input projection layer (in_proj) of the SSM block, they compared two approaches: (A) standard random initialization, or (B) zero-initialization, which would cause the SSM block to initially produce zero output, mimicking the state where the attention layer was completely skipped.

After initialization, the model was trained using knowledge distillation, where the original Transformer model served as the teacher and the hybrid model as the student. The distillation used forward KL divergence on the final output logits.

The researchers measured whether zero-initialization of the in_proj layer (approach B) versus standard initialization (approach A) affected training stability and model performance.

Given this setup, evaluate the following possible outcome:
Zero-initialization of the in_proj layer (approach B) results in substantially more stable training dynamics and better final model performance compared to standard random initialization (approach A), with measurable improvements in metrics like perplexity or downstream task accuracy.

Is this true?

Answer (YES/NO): YES